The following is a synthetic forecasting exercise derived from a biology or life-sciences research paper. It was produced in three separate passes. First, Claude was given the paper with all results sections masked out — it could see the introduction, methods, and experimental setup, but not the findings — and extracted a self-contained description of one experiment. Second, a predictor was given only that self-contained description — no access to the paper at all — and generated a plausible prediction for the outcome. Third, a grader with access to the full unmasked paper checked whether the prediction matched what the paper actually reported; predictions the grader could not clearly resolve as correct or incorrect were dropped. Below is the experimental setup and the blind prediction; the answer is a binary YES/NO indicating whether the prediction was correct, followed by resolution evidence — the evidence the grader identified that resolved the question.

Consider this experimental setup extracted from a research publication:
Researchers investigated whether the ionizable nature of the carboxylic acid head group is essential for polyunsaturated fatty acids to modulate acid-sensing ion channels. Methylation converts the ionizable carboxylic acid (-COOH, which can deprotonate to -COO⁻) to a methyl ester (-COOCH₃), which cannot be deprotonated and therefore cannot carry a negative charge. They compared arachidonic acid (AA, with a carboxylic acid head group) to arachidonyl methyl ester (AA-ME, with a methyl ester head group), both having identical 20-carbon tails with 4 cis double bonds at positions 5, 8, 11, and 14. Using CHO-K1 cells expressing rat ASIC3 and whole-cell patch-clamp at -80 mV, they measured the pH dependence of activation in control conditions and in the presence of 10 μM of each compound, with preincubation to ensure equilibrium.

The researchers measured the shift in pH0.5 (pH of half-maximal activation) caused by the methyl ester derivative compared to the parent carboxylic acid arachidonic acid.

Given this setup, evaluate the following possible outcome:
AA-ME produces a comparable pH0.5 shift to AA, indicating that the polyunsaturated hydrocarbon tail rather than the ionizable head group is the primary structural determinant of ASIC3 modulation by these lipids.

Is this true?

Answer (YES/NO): NO